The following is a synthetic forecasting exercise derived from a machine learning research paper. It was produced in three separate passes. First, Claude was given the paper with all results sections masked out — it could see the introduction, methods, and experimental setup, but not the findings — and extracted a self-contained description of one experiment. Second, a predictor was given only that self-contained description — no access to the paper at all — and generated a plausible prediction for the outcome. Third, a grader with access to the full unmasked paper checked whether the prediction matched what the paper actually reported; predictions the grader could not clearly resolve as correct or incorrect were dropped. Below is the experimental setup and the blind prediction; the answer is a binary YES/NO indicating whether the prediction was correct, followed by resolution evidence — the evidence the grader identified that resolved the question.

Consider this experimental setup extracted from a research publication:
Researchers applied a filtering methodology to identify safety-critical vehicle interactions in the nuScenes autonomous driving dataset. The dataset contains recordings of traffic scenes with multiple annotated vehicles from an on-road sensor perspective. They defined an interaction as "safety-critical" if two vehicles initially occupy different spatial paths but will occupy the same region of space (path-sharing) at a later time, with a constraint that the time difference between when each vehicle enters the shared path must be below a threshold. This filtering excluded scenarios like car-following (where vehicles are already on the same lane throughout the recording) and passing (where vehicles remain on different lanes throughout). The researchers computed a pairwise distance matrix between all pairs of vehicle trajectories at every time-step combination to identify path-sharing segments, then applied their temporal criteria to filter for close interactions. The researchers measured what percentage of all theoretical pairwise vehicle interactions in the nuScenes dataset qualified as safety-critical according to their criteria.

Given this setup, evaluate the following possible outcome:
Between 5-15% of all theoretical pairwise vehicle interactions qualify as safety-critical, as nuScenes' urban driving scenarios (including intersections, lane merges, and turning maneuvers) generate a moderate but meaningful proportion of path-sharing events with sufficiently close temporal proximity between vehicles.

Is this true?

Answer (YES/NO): NO